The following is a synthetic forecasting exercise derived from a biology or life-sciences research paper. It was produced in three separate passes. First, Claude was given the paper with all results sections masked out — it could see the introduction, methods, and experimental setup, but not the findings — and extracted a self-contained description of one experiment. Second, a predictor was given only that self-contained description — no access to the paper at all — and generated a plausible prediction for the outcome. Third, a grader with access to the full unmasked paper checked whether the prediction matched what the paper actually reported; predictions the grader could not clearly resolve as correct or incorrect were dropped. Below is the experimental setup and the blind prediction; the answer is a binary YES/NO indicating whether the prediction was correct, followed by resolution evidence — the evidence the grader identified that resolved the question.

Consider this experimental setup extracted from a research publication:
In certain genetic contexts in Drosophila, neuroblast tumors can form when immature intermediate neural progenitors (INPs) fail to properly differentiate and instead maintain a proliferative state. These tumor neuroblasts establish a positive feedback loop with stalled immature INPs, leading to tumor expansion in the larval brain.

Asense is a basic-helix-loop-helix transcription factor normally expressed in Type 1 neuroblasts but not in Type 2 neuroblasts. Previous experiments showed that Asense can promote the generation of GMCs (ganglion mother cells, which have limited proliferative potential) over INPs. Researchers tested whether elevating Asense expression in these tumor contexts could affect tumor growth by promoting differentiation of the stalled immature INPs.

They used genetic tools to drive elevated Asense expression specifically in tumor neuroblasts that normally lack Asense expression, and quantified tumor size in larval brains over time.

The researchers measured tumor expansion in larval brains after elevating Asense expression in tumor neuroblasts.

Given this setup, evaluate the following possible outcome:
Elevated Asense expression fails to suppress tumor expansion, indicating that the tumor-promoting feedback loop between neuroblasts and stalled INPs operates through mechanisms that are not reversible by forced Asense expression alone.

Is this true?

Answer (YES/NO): NO